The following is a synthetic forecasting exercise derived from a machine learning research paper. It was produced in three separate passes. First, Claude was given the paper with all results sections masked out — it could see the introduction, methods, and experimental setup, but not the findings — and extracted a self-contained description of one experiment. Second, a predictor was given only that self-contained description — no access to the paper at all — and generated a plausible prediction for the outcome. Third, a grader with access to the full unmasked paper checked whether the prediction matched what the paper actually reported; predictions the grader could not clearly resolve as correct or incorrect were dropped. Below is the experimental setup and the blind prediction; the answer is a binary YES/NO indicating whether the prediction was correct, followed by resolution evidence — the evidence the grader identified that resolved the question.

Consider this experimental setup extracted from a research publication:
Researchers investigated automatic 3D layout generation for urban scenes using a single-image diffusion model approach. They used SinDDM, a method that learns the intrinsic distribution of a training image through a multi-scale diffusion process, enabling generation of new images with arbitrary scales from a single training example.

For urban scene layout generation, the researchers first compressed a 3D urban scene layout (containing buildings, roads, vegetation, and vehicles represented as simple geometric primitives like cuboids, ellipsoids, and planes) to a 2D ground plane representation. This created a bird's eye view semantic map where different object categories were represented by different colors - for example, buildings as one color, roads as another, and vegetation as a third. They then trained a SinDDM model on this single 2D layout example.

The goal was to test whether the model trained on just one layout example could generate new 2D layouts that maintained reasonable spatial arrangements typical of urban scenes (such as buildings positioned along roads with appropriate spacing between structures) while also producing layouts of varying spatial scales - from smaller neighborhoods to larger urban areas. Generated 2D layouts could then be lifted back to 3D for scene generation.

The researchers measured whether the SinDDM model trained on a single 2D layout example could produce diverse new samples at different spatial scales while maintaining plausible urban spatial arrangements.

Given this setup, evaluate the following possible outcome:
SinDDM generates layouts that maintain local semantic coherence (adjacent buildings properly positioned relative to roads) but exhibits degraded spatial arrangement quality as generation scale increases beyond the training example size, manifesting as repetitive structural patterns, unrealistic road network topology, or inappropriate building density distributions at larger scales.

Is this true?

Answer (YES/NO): NO